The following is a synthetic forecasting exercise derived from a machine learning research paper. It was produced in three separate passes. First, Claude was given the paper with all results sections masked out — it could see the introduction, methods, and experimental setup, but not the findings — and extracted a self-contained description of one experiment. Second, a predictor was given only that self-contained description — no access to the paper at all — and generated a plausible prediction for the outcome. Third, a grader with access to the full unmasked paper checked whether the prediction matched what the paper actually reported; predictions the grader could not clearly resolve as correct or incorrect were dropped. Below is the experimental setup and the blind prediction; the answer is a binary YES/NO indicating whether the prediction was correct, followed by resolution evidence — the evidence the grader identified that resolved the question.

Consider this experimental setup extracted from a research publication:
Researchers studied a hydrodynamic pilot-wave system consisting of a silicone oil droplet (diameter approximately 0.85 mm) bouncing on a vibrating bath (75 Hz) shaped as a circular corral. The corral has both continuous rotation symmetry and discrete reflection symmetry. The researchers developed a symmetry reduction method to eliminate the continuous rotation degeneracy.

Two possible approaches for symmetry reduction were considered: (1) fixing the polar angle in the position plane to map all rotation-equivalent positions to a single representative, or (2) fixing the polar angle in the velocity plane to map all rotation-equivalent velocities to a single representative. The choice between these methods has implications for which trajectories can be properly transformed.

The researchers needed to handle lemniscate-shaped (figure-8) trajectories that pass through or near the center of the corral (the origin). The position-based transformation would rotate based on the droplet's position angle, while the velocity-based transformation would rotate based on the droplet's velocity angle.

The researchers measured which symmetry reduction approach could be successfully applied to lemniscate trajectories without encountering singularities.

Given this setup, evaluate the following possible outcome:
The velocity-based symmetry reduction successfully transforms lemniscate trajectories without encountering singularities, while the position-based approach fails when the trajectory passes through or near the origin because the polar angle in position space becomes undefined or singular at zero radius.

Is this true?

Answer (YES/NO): YES